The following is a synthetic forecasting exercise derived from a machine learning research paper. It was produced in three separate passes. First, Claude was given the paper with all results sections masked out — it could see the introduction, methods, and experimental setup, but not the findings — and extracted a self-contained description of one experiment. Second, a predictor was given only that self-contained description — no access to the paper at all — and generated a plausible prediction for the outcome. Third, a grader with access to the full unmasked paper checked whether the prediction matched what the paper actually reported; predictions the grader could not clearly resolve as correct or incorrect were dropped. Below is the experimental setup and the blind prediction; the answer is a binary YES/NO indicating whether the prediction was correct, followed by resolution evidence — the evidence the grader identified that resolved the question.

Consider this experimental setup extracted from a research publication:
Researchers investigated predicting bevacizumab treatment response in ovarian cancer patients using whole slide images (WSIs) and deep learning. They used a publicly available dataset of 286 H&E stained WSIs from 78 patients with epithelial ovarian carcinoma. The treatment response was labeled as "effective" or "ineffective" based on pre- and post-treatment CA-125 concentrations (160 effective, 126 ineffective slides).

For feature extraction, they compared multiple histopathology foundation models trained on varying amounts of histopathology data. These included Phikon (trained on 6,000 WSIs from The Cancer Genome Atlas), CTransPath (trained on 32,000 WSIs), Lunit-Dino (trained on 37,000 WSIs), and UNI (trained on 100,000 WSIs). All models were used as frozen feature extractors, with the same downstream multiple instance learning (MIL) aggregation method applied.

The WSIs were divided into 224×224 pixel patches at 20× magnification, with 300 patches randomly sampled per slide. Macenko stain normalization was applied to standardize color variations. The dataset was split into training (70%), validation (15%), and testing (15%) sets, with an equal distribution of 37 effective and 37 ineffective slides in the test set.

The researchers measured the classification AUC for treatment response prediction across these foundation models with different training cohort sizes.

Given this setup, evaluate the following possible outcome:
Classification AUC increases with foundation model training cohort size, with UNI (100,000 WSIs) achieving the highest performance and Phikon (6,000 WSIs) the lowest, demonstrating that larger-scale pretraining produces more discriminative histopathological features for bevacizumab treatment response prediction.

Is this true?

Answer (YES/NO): NO